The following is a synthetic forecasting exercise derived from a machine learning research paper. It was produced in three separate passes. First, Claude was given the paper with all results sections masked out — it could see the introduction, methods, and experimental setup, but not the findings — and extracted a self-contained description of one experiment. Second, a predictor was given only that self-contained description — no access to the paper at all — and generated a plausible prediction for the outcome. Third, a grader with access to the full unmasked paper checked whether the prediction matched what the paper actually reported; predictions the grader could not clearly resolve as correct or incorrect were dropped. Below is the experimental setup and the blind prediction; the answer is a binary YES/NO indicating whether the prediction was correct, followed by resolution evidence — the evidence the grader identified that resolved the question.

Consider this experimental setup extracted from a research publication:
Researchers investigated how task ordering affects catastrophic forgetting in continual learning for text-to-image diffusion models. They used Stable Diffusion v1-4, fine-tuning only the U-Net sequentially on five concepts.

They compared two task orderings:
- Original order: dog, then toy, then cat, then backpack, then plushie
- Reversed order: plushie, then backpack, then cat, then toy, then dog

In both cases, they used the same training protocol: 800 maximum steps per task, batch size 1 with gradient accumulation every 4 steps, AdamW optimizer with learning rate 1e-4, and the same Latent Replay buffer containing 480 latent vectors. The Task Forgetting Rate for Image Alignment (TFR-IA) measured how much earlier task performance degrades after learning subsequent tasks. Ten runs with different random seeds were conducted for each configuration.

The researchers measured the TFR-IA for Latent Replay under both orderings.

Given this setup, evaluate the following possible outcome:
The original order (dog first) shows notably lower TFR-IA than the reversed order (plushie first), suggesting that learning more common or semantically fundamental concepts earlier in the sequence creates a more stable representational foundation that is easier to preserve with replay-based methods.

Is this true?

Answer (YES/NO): NO